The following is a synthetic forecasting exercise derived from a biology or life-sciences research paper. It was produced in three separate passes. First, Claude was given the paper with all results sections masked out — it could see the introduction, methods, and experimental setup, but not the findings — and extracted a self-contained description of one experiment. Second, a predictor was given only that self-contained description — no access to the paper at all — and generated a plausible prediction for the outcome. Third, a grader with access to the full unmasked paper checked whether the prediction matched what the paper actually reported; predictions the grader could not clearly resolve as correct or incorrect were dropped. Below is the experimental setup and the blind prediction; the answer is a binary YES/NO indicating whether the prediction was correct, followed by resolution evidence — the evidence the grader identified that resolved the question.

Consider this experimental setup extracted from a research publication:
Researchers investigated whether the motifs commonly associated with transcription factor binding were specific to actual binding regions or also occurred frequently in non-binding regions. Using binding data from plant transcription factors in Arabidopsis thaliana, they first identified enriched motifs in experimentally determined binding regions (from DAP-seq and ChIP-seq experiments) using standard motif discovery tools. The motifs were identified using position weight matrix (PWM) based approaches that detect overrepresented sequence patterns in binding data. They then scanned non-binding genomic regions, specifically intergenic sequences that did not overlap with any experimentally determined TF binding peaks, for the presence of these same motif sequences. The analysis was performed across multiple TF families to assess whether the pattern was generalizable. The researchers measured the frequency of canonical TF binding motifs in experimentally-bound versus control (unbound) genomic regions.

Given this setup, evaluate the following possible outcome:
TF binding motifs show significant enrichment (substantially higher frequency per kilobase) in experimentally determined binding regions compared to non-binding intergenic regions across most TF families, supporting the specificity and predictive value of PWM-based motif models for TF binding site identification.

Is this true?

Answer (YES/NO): NO